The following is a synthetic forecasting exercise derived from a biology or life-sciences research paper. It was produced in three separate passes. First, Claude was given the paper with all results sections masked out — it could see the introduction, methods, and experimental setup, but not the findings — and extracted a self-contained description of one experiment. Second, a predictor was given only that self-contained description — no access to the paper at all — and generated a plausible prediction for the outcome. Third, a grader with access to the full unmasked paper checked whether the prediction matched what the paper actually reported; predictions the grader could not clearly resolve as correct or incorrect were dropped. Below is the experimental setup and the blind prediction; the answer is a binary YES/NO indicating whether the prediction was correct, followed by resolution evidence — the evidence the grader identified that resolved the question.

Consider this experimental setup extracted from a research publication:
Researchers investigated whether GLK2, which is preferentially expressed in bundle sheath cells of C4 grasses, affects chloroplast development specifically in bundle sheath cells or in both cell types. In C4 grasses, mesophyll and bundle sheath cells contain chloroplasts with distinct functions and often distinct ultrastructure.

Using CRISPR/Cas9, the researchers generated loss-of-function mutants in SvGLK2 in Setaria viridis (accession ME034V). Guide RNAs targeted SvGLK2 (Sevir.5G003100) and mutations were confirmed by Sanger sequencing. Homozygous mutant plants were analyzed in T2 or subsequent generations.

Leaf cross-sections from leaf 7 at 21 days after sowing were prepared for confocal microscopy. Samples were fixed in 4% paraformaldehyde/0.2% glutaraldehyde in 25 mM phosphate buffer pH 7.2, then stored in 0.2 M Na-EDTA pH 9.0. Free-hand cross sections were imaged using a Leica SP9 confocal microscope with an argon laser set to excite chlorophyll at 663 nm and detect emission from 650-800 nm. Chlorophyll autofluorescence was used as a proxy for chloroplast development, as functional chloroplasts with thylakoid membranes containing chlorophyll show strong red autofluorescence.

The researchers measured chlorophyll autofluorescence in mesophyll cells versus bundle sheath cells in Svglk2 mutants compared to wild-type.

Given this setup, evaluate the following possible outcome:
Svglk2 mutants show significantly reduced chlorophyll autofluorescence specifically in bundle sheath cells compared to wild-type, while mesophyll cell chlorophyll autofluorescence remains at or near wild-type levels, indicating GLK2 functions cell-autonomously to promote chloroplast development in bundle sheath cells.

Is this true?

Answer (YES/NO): NO